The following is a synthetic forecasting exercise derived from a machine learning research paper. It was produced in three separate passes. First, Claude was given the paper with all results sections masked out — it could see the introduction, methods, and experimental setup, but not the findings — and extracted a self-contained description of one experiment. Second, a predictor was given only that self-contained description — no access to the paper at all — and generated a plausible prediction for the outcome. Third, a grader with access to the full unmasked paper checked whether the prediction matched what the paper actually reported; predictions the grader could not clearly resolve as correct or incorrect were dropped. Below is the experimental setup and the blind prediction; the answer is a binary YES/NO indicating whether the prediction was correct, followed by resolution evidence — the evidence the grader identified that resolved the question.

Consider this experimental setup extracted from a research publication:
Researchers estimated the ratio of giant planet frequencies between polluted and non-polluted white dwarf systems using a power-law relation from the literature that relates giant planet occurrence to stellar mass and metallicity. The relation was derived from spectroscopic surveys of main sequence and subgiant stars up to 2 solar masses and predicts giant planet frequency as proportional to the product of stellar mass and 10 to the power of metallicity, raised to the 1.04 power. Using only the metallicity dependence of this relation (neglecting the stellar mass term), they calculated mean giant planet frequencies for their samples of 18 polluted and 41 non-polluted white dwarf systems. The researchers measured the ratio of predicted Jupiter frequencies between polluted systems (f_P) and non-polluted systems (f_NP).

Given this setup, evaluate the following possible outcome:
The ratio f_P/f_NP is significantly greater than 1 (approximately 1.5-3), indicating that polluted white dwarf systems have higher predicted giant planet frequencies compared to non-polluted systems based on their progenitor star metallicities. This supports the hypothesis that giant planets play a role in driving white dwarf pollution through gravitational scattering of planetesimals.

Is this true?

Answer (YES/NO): NO